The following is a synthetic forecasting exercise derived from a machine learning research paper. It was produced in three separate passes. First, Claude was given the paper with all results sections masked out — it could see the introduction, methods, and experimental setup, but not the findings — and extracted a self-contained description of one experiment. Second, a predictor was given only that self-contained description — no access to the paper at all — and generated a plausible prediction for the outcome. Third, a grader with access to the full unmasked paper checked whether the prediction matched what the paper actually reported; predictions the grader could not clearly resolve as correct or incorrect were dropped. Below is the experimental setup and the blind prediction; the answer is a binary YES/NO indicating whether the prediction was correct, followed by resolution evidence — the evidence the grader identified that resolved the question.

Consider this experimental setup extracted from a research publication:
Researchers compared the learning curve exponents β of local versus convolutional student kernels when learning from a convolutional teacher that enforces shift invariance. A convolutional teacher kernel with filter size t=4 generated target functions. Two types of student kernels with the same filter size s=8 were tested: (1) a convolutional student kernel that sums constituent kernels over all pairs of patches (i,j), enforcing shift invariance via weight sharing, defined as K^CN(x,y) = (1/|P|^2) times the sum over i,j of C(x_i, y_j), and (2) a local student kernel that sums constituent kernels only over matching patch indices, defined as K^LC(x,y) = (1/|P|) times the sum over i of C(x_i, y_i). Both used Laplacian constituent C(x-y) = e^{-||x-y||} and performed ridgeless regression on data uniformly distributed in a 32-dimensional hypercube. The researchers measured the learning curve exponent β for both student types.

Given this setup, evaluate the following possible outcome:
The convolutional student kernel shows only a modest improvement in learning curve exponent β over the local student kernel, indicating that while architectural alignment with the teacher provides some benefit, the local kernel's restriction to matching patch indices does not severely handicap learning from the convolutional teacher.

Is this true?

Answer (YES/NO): NO